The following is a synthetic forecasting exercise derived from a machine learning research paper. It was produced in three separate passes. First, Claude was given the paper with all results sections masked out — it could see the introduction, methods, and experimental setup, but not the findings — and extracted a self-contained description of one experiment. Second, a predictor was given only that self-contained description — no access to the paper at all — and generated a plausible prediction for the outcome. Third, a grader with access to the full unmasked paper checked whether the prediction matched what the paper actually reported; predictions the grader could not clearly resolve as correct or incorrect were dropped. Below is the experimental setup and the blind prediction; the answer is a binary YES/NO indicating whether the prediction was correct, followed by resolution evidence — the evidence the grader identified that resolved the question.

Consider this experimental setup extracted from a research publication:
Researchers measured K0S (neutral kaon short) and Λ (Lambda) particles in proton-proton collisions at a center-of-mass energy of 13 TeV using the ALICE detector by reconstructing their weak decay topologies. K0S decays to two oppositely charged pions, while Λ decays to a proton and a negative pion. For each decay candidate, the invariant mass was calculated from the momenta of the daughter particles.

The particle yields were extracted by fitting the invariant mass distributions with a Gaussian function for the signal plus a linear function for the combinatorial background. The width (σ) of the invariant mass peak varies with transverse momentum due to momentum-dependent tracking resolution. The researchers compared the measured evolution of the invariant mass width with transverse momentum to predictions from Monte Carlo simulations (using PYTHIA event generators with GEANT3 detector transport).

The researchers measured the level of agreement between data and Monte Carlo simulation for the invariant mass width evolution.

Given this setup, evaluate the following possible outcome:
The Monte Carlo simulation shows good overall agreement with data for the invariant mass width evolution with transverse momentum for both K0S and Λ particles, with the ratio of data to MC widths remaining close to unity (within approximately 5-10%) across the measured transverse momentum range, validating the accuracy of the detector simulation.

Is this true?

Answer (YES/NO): NO